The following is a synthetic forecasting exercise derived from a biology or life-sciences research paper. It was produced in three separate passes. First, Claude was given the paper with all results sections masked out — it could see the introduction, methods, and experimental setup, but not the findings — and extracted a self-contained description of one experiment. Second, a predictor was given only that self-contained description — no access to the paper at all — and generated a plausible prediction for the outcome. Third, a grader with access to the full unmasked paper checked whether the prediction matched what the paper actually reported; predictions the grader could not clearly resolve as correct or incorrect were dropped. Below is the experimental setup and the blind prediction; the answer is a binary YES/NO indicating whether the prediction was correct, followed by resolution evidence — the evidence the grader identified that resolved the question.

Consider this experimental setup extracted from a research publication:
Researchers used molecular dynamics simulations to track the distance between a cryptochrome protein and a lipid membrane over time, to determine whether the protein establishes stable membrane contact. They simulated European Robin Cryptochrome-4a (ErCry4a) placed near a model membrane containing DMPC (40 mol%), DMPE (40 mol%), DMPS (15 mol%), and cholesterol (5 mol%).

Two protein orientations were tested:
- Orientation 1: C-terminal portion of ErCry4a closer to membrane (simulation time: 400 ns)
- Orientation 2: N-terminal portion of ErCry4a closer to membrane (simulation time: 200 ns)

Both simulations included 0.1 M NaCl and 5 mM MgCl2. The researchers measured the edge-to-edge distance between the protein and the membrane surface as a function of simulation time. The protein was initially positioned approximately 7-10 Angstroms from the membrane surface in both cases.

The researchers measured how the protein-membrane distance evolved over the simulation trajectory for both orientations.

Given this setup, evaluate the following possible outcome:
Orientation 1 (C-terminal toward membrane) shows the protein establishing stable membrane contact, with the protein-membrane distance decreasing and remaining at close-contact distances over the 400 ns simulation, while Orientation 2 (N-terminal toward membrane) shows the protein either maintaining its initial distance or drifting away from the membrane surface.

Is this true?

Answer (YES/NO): YES